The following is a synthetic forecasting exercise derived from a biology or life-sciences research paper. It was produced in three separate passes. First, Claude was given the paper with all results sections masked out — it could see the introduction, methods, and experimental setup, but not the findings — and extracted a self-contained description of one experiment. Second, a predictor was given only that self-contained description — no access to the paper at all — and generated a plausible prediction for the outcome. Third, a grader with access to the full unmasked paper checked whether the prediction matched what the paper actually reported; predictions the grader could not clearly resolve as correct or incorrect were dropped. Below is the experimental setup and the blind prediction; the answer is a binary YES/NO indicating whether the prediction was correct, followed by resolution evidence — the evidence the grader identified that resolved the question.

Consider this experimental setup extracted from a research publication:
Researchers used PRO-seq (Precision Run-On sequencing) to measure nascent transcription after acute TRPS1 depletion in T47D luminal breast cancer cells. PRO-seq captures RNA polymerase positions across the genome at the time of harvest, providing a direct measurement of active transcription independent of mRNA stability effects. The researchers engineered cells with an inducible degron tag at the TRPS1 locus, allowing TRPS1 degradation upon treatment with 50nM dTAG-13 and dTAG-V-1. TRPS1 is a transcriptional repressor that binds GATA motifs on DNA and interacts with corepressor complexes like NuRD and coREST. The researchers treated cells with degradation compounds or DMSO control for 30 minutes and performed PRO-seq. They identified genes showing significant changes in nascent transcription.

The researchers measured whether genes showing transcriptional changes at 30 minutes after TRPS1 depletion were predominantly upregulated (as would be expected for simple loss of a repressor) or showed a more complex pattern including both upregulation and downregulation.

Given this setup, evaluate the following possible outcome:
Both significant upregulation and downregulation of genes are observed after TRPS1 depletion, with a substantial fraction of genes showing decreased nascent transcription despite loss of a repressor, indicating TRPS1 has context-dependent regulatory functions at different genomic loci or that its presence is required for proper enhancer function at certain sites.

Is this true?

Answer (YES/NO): YES